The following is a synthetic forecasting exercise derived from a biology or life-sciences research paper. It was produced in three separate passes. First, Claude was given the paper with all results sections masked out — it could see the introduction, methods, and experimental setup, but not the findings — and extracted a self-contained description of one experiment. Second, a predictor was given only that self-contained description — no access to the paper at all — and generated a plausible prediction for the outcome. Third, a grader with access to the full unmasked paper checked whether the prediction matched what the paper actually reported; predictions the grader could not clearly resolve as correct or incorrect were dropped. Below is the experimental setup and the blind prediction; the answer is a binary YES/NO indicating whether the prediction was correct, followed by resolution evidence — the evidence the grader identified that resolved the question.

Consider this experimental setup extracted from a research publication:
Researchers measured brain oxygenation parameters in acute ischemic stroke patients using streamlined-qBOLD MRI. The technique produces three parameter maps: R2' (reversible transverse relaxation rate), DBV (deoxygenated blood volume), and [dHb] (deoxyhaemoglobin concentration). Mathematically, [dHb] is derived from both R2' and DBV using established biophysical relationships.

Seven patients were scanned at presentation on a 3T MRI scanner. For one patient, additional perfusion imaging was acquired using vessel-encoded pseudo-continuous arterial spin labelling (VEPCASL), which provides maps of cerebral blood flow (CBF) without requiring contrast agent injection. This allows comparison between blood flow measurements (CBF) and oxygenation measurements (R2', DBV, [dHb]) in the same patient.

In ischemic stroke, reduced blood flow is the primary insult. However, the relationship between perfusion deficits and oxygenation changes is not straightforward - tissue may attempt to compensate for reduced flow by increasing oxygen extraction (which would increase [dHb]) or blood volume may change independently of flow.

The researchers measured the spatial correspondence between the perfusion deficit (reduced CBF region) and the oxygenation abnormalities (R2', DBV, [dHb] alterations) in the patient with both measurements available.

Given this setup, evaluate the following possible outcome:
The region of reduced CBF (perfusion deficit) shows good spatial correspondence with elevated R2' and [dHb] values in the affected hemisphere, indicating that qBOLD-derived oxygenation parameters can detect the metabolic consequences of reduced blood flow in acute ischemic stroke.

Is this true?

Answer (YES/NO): YES